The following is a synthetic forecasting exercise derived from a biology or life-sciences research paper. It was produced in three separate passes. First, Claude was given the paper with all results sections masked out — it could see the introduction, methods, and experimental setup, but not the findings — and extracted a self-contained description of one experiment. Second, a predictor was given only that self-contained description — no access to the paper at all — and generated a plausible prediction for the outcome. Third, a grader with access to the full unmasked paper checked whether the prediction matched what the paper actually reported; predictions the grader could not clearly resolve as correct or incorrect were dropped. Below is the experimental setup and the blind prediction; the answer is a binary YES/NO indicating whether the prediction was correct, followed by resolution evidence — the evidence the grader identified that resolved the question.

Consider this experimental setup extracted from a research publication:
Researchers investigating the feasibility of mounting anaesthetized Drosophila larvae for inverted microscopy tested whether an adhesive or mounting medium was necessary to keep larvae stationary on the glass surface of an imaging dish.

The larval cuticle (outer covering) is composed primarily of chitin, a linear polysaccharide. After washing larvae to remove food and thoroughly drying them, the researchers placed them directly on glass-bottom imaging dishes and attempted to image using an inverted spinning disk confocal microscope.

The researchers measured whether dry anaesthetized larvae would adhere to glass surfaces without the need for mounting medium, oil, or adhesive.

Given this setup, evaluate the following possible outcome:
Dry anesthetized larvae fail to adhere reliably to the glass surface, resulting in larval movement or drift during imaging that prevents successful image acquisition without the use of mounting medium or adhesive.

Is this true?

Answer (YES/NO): NO